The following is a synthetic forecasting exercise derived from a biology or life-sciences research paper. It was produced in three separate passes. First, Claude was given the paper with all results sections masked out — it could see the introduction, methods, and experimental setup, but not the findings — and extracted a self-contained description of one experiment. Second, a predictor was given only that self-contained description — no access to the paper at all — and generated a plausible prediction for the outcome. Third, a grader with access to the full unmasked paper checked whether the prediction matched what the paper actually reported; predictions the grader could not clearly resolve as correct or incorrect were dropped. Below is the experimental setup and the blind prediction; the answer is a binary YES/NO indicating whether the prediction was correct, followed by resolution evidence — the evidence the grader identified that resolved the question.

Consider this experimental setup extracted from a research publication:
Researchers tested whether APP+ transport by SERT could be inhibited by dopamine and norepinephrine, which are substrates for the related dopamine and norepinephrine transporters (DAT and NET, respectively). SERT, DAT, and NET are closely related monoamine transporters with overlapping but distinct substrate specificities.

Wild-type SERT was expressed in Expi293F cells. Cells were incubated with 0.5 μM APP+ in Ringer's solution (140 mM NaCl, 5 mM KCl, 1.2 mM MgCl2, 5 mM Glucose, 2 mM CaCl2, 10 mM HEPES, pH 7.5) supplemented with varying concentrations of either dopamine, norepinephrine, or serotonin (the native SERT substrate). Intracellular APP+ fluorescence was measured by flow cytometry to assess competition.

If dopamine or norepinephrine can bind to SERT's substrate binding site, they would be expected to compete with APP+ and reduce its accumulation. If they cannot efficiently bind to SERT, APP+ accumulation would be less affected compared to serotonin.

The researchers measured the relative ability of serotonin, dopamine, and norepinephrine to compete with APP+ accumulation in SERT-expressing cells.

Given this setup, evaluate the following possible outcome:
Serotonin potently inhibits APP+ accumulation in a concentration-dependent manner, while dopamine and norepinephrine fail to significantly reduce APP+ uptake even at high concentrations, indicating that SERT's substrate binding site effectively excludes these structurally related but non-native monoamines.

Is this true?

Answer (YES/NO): NO